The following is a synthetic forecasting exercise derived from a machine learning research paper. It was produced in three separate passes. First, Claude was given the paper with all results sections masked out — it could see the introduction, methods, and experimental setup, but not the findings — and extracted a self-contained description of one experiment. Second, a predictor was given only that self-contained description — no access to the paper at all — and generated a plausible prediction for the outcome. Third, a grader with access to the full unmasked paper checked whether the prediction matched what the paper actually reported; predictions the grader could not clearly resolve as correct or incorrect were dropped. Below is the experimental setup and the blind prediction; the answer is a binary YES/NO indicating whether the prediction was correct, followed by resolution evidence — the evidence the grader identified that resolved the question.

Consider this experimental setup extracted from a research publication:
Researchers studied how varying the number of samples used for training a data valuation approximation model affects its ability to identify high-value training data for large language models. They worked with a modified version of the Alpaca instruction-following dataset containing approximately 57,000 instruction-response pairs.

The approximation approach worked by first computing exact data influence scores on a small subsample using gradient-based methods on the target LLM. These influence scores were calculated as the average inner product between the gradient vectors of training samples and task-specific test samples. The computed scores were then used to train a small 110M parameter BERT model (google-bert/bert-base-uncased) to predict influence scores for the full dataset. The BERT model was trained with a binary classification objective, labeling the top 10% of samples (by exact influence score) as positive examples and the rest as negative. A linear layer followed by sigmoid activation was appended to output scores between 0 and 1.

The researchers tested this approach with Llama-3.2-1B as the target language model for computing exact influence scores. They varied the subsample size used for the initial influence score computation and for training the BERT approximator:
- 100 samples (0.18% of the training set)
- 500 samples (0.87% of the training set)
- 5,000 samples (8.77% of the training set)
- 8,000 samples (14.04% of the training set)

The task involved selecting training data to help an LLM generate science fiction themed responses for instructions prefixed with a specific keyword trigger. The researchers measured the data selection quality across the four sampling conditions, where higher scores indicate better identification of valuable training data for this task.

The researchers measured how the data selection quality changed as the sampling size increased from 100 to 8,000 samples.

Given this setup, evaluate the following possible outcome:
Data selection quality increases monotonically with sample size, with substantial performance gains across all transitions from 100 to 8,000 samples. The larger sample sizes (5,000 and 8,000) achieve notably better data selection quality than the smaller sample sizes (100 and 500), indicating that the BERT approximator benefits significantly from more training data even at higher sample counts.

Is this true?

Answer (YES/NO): NO